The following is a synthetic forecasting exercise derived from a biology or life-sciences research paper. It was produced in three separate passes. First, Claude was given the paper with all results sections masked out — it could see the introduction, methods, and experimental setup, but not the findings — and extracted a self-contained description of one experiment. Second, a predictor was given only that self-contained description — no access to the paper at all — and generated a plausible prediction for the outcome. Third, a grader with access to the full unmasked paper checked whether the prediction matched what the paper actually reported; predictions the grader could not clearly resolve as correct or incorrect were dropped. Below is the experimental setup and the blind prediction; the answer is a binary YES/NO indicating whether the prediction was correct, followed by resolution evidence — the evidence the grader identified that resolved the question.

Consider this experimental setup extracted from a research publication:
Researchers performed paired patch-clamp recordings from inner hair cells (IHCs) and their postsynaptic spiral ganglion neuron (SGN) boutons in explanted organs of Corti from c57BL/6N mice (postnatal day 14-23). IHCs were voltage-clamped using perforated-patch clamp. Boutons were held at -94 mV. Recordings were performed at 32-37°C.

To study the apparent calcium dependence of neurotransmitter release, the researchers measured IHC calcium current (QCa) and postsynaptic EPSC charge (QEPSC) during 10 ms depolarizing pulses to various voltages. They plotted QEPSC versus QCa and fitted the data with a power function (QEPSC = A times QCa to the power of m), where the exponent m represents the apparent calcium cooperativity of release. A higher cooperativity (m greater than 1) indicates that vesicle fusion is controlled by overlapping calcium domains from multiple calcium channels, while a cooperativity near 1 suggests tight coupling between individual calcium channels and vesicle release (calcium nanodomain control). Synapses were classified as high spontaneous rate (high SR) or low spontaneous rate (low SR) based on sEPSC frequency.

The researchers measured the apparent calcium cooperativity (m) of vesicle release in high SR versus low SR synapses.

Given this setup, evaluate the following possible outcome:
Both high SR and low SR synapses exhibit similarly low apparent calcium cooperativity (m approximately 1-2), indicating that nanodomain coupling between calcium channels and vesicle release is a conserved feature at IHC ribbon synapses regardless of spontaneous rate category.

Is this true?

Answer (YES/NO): NO